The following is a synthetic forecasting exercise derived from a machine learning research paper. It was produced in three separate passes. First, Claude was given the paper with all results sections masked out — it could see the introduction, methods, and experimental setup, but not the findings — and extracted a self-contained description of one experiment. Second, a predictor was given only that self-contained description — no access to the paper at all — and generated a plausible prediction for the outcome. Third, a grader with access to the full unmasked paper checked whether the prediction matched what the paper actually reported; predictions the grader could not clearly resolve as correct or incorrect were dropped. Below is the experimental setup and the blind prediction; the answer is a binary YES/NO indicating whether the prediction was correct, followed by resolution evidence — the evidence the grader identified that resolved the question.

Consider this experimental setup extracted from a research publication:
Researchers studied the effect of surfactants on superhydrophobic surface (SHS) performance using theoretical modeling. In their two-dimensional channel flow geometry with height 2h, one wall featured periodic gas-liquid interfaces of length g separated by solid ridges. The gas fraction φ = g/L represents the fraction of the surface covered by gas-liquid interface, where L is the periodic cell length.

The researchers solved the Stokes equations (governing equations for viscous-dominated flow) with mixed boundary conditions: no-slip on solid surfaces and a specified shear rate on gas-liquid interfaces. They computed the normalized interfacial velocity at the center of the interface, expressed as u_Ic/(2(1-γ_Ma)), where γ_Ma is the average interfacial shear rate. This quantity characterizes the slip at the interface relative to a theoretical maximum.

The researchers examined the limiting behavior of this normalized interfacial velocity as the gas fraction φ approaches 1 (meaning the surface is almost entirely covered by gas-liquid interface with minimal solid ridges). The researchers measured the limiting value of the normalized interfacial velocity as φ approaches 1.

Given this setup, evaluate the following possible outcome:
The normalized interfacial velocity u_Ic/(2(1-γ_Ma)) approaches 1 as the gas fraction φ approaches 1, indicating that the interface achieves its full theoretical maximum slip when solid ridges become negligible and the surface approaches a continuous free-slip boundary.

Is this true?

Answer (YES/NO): YES